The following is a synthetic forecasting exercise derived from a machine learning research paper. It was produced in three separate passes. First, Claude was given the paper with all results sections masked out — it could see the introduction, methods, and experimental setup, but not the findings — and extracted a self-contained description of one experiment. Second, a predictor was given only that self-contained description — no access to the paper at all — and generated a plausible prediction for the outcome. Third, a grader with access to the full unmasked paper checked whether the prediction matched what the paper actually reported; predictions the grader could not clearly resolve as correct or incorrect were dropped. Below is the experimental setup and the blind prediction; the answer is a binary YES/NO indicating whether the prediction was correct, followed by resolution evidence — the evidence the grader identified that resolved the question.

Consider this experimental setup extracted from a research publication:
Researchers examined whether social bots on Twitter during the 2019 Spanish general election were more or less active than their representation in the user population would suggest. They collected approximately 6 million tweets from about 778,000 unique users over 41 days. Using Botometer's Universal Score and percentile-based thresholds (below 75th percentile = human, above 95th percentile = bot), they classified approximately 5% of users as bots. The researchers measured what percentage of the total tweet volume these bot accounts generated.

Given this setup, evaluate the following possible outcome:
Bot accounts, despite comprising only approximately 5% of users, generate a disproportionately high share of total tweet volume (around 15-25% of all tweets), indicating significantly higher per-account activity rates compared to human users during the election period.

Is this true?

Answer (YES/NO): NO